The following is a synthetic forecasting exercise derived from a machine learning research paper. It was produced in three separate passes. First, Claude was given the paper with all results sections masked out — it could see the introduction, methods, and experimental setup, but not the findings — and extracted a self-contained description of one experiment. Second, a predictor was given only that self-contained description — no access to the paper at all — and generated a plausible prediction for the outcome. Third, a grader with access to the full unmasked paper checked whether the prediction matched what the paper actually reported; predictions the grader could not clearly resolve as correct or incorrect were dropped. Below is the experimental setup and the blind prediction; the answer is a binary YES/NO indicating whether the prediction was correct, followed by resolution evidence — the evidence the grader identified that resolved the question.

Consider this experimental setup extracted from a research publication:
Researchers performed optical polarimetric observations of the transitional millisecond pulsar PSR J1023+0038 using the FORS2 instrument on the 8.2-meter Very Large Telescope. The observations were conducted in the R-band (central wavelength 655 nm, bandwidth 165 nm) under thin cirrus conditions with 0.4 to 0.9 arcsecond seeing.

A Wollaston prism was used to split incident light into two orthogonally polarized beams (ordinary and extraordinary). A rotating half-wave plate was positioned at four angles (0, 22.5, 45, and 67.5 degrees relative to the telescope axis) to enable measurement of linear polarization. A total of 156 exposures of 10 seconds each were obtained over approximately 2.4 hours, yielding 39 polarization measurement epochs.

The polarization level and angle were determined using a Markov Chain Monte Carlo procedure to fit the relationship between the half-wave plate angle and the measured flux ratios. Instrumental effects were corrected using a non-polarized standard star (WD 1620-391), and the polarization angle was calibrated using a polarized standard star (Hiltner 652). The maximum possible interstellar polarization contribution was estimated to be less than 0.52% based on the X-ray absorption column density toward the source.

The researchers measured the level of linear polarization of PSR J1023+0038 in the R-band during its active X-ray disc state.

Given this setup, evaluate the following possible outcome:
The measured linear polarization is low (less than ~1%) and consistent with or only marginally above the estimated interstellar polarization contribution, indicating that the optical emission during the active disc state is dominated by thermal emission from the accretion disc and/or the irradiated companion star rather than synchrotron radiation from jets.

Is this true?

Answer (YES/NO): NO